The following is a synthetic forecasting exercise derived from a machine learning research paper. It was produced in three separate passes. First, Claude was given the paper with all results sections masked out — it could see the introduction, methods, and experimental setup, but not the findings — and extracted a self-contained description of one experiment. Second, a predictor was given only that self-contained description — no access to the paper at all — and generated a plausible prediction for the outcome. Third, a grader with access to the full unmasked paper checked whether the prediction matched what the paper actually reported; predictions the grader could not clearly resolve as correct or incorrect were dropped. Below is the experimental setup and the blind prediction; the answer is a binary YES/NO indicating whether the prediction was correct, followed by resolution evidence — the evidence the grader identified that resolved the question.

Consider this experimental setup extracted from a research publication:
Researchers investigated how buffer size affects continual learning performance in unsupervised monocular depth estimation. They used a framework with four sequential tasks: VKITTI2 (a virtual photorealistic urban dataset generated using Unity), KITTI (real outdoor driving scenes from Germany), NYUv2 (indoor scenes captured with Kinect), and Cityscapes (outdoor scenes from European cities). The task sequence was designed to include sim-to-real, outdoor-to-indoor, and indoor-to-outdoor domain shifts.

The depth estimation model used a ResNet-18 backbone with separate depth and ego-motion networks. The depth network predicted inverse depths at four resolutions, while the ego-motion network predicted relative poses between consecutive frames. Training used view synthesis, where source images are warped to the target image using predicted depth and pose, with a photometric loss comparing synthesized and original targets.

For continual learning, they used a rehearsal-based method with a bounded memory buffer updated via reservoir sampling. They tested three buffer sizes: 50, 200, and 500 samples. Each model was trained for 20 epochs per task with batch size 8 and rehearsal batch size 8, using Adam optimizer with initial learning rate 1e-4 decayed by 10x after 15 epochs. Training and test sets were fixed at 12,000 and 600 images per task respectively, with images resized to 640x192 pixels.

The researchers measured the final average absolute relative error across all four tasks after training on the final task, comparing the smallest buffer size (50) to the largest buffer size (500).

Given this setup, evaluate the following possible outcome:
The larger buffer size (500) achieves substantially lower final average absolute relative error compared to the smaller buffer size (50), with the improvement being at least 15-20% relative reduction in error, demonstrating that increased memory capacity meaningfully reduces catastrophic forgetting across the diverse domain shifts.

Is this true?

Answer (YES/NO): YES